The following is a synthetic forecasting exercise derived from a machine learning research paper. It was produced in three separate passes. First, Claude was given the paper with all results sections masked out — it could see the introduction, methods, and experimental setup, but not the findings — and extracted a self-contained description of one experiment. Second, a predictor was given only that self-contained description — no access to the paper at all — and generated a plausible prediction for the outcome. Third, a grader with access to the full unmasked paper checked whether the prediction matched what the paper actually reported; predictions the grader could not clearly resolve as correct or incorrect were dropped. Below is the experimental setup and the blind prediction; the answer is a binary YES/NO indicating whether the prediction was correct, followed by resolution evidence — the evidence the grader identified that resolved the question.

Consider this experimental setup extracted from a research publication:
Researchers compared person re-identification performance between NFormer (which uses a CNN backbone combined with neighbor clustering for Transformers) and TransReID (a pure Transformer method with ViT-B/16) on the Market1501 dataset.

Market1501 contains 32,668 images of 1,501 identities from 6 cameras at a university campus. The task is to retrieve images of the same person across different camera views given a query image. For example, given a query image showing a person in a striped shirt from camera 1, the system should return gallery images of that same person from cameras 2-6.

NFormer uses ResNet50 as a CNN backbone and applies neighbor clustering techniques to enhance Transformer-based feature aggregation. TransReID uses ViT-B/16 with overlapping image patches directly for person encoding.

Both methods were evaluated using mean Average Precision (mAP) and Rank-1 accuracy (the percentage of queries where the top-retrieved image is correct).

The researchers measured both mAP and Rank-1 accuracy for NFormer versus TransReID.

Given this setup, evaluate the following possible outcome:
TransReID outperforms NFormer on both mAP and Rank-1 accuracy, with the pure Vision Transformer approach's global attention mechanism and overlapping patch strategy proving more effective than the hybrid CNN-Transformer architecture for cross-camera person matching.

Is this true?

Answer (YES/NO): NO